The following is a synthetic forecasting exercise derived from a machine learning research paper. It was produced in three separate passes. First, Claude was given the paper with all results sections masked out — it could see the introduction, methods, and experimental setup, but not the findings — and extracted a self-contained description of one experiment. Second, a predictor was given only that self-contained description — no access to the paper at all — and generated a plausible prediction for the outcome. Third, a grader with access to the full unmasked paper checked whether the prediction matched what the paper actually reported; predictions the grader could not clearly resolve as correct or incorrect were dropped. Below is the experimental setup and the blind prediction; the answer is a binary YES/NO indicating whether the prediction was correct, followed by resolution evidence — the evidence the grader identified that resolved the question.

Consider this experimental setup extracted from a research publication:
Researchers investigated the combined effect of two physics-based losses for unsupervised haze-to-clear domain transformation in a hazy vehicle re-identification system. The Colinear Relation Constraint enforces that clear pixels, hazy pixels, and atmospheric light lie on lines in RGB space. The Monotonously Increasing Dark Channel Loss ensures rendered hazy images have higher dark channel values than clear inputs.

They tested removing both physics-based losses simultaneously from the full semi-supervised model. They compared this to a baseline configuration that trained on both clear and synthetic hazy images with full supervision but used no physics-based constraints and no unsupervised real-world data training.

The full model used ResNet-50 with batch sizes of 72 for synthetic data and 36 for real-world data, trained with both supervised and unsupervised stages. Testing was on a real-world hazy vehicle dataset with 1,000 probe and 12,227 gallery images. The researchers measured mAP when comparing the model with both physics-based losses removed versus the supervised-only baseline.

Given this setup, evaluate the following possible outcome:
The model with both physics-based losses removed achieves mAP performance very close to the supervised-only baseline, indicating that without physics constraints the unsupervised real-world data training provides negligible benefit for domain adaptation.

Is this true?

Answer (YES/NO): NO